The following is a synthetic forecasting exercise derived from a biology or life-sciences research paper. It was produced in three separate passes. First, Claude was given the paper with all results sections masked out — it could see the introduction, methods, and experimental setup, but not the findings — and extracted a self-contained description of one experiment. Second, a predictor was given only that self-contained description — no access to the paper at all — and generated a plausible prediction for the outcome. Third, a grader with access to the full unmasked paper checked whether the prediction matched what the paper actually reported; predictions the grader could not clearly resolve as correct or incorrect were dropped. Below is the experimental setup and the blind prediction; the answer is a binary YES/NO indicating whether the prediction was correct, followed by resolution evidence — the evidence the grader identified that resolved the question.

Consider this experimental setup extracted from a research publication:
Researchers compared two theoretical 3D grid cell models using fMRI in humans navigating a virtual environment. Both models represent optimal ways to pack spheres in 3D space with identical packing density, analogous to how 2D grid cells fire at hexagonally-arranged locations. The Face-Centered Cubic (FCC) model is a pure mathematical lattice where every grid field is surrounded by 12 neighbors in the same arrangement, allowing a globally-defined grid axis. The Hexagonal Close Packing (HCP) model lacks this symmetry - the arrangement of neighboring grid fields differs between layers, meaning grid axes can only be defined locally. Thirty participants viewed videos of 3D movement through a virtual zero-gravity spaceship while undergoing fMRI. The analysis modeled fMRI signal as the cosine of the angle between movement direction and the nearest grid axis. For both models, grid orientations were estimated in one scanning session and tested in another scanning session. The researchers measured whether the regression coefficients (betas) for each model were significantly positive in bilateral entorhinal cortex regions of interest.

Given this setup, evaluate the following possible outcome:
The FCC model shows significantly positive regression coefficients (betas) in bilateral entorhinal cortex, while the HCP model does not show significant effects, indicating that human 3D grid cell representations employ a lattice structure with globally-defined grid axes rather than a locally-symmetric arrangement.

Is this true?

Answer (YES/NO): NO